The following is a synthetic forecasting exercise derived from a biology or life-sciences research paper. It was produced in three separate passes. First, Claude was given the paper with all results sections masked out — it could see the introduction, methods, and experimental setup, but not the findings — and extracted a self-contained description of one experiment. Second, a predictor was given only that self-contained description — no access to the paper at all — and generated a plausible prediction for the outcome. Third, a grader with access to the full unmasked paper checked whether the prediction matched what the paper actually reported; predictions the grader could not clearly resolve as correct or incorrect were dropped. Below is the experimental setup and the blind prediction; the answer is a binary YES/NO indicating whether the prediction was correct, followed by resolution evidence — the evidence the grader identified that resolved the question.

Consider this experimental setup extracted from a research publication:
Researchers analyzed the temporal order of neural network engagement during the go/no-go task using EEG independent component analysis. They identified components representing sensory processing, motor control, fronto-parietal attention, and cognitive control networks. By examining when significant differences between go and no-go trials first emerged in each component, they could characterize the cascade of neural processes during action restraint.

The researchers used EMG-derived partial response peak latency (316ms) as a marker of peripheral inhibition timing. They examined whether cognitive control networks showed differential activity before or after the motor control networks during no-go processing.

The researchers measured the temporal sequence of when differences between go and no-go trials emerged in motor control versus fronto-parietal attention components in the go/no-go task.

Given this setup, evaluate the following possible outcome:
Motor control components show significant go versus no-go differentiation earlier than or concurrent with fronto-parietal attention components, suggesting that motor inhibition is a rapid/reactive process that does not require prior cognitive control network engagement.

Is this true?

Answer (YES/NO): NO